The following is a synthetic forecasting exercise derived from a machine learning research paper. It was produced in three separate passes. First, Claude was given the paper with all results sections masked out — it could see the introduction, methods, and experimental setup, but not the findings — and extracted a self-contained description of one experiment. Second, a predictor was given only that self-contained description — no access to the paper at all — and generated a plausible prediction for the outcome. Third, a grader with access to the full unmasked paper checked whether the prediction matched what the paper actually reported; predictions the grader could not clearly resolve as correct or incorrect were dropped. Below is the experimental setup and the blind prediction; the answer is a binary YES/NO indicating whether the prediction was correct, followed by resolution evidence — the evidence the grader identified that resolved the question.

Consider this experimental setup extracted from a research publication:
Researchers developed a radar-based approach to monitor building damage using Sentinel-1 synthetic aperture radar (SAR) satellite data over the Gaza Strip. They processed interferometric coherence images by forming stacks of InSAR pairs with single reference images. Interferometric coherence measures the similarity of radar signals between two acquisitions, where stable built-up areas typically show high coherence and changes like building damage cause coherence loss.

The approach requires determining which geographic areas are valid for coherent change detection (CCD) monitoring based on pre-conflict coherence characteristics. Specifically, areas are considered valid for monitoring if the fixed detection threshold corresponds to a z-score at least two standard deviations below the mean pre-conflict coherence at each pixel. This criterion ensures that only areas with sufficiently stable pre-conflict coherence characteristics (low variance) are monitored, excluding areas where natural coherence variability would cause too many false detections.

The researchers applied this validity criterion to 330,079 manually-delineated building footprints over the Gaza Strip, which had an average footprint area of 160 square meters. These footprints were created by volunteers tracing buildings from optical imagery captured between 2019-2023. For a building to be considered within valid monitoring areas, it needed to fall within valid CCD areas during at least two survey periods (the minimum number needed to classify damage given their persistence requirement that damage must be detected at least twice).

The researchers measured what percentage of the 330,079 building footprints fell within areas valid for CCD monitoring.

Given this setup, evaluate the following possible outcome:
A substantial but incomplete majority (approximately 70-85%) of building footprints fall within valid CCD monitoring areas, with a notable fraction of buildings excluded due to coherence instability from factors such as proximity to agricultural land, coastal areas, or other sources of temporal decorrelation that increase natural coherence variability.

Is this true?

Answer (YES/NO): NO